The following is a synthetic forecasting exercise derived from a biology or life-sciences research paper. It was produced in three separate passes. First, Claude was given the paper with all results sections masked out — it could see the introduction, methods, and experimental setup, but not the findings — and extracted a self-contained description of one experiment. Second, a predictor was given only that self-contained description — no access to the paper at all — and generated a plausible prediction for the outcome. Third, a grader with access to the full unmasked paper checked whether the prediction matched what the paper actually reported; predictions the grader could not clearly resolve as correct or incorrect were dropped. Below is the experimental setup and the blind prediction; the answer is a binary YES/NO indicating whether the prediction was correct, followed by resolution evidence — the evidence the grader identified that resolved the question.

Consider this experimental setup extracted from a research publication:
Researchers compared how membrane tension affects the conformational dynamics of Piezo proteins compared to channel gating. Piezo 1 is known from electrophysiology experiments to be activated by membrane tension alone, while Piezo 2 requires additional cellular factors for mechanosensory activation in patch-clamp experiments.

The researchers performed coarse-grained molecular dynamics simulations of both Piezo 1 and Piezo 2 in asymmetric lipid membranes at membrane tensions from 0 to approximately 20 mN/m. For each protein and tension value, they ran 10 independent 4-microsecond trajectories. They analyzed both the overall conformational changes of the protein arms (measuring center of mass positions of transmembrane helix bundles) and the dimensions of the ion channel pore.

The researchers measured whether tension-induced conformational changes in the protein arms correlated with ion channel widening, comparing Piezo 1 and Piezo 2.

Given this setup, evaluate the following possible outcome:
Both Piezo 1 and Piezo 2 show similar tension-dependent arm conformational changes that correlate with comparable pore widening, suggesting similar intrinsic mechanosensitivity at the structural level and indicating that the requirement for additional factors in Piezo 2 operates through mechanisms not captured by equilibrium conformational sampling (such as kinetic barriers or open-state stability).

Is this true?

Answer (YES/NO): NO